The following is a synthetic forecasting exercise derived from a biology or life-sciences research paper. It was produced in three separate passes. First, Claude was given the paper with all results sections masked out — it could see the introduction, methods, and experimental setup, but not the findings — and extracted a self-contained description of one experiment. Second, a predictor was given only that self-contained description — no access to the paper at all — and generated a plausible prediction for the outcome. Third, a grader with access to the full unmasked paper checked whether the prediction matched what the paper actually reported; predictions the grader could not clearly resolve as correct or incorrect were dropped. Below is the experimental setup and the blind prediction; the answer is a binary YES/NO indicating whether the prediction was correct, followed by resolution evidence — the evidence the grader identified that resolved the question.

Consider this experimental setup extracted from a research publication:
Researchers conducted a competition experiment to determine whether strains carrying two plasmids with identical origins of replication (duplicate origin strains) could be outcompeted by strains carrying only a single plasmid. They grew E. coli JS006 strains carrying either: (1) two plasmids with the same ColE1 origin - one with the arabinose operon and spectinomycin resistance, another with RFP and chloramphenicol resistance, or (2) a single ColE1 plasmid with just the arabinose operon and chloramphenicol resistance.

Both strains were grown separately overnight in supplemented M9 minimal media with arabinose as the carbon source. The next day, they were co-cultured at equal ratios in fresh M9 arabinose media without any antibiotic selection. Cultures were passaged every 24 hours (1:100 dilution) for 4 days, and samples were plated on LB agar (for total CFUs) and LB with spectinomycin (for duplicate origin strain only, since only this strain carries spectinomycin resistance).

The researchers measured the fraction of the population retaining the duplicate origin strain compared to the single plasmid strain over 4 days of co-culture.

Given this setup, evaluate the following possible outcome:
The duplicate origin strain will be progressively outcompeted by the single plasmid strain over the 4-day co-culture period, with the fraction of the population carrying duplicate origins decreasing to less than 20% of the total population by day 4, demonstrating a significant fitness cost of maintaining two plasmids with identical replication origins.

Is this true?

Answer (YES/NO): NO